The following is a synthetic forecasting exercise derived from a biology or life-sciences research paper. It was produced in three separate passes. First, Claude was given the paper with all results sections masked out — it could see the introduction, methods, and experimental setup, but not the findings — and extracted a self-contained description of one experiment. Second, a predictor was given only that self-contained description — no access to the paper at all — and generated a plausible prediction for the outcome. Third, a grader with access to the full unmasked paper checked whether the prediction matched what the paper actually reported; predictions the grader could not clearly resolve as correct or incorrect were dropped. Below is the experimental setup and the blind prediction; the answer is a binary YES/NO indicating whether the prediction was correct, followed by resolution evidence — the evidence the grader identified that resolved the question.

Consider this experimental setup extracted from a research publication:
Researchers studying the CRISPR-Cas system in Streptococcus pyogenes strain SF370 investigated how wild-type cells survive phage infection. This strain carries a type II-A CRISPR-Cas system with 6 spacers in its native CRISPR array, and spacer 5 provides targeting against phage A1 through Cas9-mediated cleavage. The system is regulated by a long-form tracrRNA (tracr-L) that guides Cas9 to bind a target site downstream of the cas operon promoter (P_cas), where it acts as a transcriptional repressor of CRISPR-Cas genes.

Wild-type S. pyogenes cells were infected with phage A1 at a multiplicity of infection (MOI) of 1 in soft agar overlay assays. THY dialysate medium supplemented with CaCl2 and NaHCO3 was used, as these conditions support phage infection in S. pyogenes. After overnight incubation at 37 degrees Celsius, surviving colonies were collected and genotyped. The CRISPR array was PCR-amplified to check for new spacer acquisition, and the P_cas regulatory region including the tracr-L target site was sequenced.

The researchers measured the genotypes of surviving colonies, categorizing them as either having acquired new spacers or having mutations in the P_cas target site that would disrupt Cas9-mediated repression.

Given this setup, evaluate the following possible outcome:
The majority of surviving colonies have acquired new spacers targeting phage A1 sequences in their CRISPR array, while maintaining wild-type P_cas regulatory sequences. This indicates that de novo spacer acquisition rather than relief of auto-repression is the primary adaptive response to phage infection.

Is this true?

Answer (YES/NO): YES